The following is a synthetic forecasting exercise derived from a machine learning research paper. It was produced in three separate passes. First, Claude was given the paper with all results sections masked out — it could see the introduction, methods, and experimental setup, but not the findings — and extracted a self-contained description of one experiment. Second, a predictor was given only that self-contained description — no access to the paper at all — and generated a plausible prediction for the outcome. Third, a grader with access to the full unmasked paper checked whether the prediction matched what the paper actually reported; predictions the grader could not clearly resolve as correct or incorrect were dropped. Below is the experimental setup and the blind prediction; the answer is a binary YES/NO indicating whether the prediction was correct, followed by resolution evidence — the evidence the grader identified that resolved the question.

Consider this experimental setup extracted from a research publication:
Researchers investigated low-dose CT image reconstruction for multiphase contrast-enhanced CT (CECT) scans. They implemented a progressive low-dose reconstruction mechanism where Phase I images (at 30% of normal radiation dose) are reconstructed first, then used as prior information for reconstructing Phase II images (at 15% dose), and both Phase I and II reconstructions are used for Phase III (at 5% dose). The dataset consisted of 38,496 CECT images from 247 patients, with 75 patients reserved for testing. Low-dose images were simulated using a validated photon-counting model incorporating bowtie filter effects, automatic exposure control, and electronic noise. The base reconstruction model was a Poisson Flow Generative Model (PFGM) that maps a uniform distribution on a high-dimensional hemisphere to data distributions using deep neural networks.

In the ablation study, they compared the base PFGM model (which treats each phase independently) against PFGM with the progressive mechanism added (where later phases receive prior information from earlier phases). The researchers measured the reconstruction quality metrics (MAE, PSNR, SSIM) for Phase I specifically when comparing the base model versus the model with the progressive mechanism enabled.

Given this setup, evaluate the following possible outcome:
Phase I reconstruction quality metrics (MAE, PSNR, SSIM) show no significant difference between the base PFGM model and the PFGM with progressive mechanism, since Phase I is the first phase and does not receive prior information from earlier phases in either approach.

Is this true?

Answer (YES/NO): YES